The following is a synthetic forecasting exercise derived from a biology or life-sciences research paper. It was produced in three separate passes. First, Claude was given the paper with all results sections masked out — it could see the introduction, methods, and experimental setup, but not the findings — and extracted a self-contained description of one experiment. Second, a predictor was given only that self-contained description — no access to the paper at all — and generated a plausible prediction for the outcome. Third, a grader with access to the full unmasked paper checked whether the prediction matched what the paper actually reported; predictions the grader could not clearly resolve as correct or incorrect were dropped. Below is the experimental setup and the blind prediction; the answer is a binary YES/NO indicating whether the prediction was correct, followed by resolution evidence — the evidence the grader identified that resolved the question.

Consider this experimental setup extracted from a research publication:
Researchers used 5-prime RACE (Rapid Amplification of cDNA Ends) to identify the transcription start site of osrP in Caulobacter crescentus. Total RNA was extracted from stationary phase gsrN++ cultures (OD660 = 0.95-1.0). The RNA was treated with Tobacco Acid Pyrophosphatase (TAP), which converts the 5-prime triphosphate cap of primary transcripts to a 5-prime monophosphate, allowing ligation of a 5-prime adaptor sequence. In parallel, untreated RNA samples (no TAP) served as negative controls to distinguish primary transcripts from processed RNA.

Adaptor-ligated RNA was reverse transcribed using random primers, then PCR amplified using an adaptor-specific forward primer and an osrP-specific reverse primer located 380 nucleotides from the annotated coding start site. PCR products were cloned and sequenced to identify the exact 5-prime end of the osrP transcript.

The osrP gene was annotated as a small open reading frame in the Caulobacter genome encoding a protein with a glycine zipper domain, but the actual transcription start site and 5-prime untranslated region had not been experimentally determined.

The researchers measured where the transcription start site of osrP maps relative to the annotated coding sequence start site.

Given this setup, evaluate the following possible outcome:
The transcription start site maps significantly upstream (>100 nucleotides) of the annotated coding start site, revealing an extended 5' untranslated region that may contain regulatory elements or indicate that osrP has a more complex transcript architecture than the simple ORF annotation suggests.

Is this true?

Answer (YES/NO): NO